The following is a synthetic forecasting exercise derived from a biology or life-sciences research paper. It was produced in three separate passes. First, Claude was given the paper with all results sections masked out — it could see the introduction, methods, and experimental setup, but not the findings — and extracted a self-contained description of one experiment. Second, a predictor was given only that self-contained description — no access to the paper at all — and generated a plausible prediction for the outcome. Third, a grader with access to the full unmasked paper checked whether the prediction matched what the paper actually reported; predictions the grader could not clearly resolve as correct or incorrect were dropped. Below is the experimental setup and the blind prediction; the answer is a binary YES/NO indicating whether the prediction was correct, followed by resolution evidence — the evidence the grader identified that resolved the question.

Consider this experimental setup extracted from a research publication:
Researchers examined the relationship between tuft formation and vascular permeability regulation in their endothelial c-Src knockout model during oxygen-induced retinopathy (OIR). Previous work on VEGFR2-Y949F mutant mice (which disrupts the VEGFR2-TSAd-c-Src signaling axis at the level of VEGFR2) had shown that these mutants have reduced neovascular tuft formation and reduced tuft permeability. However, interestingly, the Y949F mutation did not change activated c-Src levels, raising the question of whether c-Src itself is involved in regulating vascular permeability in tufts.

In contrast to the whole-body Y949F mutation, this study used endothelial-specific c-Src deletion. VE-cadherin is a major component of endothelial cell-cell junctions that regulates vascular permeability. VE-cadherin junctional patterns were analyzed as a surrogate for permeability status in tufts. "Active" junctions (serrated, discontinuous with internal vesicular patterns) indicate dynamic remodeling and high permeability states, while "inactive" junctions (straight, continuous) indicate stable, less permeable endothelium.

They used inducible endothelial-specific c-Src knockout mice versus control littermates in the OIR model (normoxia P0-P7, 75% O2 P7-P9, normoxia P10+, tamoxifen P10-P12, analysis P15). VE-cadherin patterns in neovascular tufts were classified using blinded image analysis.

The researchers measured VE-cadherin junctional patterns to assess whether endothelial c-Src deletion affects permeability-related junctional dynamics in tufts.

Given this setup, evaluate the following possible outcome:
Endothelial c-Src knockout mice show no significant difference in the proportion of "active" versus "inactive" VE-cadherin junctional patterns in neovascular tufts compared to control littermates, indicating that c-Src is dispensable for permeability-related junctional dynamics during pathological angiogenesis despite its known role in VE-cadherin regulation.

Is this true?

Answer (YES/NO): YES